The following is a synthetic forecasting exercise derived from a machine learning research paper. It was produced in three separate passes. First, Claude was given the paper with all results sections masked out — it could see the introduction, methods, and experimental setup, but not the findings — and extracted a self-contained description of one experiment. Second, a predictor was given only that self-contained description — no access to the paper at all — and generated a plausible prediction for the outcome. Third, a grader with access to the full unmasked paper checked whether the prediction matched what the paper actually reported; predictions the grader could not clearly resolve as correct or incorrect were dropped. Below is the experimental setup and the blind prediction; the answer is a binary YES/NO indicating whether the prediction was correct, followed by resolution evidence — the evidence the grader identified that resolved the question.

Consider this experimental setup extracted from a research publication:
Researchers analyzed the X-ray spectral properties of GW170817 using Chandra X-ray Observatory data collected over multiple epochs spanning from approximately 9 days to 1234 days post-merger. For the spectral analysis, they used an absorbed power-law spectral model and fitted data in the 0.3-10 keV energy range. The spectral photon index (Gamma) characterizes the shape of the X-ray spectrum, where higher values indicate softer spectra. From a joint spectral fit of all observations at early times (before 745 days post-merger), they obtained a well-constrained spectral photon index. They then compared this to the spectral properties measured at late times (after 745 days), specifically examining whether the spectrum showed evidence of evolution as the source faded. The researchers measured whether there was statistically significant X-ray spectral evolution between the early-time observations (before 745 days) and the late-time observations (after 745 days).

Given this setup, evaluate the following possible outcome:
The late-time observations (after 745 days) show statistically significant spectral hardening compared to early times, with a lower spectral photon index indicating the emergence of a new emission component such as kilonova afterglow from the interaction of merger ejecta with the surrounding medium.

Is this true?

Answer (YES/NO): NO